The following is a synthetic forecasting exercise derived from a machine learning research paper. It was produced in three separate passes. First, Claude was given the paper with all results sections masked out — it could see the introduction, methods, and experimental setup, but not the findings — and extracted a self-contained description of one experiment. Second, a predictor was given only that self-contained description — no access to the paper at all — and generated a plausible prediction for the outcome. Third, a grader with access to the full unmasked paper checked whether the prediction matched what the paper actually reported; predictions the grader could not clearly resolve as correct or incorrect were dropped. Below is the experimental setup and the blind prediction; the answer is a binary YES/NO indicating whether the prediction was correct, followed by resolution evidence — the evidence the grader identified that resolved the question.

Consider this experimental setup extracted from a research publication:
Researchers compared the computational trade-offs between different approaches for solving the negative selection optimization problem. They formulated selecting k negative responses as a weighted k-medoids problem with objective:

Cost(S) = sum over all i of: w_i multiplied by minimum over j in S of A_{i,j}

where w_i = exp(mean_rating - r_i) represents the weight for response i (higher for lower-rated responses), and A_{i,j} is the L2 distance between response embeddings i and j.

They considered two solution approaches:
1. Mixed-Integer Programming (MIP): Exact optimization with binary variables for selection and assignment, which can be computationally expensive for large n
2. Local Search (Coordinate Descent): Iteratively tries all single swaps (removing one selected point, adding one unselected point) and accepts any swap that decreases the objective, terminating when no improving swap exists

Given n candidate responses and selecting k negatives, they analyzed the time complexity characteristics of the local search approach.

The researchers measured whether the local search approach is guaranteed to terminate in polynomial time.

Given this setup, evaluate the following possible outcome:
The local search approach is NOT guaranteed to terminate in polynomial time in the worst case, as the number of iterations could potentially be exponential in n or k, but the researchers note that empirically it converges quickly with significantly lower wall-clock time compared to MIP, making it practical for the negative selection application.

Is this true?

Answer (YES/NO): NO